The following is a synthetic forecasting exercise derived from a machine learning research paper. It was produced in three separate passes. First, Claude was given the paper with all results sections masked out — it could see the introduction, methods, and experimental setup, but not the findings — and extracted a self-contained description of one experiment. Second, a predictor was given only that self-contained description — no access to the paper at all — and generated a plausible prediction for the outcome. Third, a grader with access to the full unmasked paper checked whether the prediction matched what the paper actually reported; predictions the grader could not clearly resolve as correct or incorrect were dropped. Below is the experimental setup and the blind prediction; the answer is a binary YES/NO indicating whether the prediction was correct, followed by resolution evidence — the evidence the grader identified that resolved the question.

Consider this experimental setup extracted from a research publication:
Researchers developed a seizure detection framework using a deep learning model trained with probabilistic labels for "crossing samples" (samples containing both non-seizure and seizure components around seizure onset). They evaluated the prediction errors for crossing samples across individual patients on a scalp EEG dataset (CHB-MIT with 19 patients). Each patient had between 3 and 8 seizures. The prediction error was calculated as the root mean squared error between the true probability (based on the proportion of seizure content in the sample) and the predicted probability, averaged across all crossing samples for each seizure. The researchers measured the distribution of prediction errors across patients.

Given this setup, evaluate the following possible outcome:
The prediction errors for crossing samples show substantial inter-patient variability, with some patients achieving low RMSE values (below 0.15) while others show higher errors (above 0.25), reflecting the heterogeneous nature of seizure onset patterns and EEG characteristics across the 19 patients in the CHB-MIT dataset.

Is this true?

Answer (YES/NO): YES